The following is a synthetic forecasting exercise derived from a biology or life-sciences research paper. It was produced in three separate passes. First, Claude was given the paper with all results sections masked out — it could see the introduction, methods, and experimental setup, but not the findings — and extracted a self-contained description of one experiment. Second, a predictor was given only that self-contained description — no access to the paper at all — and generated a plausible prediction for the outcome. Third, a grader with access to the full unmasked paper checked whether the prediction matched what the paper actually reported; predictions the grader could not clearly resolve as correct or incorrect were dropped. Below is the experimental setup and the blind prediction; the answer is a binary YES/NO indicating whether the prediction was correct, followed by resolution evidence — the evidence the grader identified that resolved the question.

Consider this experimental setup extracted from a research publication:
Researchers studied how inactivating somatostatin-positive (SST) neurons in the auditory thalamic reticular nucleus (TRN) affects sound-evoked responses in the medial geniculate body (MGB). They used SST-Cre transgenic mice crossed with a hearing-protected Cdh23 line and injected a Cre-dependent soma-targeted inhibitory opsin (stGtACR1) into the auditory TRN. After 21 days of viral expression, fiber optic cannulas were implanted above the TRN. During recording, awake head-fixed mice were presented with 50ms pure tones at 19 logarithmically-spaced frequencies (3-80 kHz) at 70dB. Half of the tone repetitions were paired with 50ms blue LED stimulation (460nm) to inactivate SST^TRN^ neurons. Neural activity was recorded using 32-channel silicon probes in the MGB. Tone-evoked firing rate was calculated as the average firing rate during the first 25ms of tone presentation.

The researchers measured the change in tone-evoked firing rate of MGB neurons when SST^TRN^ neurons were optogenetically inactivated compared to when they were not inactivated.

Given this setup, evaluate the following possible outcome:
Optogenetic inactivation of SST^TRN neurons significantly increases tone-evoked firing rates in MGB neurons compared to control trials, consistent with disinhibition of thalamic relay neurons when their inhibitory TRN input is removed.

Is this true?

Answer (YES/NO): NO